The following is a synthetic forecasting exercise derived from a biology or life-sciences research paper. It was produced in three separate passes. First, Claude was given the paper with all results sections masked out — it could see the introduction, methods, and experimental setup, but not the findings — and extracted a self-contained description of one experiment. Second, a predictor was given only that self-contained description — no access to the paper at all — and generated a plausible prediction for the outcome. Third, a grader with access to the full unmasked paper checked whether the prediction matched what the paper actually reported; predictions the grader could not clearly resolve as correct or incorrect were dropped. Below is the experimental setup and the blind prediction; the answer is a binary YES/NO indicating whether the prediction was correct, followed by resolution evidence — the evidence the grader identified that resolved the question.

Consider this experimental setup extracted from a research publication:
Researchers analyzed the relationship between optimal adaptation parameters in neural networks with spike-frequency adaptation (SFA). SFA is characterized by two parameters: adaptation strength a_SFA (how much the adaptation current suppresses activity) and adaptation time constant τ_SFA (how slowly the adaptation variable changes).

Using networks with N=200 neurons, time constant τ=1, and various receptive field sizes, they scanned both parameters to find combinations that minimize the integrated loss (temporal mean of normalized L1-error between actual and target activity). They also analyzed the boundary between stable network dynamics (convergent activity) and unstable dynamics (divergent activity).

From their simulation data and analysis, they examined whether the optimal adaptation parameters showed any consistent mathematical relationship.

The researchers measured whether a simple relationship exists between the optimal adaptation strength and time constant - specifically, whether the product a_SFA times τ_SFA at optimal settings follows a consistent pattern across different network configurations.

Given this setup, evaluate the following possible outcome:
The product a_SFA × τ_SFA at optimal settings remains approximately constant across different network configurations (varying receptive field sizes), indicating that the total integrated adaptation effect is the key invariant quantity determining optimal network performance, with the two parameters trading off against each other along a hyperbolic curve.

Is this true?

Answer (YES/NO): NO